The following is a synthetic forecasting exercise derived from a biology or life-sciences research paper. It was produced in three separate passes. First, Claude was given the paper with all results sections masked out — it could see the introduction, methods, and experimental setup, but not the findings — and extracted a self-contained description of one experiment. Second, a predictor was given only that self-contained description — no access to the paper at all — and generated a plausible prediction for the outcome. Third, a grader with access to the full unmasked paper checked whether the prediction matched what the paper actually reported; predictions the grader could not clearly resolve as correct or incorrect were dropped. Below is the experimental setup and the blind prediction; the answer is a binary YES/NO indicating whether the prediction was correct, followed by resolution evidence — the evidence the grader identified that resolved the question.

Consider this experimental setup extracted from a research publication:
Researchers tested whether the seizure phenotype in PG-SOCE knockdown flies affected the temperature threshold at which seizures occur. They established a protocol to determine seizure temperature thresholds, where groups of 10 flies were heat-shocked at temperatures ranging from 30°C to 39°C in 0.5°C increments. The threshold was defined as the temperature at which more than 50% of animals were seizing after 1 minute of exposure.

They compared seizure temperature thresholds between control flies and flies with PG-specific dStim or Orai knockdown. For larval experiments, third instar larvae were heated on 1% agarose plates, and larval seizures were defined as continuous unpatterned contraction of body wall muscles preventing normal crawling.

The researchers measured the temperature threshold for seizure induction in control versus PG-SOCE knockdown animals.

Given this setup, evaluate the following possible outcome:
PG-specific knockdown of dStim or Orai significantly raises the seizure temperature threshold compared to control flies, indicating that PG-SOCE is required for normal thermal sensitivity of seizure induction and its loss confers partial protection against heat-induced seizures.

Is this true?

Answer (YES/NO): NO